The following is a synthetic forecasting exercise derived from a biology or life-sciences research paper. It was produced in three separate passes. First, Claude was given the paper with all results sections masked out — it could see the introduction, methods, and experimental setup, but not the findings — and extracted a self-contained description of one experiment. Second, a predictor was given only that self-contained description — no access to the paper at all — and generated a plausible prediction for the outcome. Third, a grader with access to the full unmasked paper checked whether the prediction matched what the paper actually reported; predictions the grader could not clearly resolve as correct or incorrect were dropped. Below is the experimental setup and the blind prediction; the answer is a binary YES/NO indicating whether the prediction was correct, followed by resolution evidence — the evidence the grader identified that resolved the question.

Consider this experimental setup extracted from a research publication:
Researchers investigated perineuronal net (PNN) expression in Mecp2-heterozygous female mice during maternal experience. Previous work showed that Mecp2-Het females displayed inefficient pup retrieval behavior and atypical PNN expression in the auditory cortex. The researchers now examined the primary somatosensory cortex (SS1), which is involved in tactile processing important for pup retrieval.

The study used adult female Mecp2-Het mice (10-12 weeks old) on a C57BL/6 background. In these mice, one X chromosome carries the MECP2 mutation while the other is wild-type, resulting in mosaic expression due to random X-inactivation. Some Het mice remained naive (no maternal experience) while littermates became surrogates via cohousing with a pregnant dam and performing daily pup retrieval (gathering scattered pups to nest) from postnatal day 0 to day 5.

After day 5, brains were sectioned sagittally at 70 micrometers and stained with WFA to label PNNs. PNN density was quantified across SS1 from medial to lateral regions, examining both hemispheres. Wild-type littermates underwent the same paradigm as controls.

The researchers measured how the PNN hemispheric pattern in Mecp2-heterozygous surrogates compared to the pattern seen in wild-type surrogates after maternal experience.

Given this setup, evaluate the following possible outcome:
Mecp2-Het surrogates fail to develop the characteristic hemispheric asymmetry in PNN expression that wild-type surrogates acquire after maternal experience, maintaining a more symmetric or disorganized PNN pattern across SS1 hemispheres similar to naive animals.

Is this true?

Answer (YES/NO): YES